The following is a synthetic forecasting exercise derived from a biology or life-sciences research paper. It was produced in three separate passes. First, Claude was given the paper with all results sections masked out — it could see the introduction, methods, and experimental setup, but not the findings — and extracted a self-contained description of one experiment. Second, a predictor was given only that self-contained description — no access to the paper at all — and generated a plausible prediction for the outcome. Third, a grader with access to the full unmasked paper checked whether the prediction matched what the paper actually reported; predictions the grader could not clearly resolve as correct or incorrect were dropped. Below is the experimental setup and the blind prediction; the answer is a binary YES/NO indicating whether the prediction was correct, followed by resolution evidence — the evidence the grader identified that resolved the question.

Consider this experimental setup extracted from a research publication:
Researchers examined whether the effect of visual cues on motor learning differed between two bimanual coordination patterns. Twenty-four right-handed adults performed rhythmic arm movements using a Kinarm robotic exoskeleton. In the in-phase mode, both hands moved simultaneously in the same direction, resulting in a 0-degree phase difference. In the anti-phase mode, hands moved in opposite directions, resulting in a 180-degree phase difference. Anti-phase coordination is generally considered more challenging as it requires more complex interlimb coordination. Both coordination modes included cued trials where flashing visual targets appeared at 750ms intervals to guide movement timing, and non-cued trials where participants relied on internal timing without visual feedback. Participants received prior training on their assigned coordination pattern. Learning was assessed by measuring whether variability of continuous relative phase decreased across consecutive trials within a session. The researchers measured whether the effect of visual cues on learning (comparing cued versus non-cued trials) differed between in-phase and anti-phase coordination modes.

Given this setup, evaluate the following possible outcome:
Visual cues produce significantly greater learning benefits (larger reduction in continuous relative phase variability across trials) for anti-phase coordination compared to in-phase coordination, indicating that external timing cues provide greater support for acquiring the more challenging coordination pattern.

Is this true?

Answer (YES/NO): NO